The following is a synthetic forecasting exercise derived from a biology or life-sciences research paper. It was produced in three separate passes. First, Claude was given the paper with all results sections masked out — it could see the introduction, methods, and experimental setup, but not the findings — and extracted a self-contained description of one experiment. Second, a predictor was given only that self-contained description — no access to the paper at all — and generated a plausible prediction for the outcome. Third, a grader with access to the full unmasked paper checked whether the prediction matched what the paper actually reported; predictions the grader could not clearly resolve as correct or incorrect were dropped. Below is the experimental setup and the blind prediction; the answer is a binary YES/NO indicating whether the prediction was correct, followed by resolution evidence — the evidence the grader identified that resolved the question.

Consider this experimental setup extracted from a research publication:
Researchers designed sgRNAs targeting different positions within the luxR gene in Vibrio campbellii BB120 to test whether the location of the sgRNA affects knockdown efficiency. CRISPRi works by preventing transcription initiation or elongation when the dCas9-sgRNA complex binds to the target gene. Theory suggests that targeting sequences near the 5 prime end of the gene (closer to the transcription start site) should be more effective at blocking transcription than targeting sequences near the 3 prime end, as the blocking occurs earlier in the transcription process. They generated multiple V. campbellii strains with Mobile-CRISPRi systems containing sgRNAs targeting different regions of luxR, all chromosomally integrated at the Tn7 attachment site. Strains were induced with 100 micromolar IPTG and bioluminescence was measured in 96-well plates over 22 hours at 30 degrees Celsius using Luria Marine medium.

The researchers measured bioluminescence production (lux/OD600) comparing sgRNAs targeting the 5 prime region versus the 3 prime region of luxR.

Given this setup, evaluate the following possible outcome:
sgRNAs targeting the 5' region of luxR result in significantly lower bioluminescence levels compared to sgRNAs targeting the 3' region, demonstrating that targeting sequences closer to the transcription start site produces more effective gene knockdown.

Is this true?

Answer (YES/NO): YES